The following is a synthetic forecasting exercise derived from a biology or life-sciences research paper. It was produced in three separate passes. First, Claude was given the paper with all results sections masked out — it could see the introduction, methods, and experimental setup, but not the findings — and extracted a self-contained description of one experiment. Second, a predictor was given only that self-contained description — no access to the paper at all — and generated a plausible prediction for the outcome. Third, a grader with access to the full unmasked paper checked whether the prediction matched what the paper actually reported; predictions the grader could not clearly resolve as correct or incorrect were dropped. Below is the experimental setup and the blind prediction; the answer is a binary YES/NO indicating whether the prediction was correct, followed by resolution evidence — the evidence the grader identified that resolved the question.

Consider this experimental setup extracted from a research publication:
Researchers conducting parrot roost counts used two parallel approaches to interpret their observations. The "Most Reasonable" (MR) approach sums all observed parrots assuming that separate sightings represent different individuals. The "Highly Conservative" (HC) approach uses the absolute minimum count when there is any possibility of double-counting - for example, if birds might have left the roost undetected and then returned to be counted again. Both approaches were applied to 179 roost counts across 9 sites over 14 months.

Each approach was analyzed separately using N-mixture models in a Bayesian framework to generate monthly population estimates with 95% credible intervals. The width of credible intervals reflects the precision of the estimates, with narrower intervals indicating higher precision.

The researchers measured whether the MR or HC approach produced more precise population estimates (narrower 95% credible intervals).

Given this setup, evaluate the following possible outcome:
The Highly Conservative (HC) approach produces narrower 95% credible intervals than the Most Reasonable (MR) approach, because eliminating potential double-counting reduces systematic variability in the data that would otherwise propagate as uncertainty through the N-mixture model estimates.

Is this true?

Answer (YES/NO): NO